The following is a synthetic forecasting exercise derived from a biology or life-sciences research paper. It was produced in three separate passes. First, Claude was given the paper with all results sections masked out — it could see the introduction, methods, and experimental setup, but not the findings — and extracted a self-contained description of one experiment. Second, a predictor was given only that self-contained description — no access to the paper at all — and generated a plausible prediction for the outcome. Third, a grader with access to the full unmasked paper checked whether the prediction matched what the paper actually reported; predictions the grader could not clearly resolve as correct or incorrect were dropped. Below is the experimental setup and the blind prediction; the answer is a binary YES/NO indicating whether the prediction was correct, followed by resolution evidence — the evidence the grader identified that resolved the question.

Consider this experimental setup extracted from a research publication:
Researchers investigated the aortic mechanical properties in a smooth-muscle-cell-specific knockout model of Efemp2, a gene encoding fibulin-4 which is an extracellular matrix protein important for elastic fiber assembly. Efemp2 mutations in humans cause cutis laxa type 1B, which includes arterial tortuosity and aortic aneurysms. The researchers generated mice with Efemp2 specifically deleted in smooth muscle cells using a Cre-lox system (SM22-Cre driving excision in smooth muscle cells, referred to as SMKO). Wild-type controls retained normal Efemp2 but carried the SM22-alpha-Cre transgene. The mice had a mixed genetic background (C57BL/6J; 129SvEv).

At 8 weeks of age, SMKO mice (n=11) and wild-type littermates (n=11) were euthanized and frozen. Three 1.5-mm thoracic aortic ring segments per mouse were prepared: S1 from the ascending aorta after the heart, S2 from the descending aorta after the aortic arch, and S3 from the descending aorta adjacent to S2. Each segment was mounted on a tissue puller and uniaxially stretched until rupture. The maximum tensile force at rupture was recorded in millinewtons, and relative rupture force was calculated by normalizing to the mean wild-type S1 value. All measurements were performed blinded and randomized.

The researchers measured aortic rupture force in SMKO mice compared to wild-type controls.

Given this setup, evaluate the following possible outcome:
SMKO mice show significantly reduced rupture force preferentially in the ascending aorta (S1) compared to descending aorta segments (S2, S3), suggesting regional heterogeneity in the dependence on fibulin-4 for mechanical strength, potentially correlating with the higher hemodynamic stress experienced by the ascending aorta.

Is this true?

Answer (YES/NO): YES